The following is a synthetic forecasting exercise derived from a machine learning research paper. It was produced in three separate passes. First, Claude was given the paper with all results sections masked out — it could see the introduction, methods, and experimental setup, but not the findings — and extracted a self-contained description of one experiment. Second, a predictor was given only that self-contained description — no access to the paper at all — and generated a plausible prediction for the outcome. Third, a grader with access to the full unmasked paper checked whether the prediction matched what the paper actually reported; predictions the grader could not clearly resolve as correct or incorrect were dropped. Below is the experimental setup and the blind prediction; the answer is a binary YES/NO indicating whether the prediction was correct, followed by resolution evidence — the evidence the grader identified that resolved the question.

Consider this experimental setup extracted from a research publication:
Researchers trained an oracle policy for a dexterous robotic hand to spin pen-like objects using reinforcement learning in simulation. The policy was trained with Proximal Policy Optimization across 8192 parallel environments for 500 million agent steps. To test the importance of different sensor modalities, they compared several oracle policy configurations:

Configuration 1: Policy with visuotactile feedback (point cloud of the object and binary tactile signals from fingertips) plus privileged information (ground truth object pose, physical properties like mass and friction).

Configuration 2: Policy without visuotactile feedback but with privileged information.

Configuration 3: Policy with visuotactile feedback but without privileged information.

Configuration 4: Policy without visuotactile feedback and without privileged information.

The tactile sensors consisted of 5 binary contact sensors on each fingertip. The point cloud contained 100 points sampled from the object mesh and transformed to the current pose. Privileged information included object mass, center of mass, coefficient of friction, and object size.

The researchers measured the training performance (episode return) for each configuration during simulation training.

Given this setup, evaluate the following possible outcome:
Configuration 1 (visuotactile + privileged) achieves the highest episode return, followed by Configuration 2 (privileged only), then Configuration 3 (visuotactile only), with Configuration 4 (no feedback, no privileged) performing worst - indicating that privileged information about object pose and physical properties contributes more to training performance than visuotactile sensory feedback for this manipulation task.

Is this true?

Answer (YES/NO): YES